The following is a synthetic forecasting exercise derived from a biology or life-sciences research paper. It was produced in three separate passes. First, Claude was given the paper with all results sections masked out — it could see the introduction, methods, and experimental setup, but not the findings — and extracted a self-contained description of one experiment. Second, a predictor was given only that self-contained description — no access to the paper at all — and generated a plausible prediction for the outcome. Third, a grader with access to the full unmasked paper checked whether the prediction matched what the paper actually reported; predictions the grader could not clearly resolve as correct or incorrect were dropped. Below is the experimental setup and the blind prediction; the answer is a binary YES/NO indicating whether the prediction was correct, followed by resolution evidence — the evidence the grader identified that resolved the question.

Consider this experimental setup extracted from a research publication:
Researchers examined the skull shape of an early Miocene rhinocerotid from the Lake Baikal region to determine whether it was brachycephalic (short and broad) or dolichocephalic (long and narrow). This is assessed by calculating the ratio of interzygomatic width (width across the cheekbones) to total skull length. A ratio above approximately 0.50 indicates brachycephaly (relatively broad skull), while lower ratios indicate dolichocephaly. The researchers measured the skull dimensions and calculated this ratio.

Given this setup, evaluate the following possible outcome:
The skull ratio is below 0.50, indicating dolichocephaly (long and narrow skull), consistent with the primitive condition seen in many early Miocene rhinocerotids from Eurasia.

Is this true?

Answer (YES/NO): NO